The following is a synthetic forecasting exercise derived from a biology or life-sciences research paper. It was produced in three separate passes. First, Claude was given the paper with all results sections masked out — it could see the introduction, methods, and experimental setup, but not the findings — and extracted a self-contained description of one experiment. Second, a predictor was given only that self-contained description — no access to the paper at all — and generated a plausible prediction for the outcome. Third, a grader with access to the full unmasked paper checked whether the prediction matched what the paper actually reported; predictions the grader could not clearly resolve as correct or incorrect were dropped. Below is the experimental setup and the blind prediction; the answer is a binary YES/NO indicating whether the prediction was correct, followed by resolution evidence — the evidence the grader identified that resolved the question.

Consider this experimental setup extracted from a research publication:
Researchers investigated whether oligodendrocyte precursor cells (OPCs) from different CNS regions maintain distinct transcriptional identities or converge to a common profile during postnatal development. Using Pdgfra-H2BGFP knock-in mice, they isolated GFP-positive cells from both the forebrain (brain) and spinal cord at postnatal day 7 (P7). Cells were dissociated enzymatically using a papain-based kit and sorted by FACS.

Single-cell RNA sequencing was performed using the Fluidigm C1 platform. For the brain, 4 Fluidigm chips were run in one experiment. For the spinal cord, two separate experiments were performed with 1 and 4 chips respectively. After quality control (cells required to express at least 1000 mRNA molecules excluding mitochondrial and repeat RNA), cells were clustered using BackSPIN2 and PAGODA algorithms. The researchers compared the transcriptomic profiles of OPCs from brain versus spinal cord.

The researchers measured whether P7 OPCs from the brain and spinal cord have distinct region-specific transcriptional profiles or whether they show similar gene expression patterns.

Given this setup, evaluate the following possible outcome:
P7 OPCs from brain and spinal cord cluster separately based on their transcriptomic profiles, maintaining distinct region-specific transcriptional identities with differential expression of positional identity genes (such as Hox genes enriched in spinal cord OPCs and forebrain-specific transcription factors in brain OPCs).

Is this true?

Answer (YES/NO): NO